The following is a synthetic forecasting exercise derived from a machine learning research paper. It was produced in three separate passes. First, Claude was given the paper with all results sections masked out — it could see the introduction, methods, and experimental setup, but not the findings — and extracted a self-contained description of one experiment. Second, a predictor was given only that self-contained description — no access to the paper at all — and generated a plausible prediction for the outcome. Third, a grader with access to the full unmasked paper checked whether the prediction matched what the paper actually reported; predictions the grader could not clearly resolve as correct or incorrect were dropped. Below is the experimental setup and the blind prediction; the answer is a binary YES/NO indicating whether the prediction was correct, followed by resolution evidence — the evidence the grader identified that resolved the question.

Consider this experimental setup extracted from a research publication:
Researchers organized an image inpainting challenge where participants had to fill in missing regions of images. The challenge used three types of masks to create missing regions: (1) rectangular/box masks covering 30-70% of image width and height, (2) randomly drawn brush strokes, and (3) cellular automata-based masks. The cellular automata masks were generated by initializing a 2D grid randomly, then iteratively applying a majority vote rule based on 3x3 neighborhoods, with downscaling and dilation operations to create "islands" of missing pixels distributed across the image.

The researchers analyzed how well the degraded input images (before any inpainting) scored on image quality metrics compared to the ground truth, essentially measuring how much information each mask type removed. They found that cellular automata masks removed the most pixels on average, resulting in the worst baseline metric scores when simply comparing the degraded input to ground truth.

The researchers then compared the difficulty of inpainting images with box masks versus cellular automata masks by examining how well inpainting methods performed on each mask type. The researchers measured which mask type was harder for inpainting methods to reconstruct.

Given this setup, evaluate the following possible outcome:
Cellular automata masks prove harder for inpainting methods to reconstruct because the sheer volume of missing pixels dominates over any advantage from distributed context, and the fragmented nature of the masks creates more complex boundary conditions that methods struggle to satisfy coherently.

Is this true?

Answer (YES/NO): NO